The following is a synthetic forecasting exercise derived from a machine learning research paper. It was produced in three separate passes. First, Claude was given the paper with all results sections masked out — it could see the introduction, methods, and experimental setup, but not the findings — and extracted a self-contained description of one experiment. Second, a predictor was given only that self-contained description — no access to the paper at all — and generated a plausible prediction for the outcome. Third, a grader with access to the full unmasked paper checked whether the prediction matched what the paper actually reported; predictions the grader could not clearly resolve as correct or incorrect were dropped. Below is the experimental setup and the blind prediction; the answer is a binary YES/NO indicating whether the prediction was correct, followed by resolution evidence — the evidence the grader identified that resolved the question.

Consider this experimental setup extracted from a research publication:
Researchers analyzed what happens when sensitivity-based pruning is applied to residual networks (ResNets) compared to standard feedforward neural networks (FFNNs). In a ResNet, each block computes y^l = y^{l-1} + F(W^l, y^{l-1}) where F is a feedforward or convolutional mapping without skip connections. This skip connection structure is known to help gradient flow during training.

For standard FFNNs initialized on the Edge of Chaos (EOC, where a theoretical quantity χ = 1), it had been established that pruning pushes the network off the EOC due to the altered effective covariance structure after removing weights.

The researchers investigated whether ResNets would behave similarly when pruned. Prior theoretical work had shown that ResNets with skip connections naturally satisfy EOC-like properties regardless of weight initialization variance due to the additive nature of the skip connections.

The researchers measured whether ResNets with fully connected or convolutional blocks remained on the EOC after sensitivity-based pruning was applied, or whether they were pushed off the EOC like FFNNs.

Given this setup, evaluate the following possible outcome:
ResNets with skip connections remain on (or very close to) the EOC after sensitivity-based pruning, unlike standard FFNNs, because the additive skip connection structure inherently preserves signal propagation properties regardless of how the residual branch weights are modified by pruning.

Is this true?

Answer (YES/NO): YES